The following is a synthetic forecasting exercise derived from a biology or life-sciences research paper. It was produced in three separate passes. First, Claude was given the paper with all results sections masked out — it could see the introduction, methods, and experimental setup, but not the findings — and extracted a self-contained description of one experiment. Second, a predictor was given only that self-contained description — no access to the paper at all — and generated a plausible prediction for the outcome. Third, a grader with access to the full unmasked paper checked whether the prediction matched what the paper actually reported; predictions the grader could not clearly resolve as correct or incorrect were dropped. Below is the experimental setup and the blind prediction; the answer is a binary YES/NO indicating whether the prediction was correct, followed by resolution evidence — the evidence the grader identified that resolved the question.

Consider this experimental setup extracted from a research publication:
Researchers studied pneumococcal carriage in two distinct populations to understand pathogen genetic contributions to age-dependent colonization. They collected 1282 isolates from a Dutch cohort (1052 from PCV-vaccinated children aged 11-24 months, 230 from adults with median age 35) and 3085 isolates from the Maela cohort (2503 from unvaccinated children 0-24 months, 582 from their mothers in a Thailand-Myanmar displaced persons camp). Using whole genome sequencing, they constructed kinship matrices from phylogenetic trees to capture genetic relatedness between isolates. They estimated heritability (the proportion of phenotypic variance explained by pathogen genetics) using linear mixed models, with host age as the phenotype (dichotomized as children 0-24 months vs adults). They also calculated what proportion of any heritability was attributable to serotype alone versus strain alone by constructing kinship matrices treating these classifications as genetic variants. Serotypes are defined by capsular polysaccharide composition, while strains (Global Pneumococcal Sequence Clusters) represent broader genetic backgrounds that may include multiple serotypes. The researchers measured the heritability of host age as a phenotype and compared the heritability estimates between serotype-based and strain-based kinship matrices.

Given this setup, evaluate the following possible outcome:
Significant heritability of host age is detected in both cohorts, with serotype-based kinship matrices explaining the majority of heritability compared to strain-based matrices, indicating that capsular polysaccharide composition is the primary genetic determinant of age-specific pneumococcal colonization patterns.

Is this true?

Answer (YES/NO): NO